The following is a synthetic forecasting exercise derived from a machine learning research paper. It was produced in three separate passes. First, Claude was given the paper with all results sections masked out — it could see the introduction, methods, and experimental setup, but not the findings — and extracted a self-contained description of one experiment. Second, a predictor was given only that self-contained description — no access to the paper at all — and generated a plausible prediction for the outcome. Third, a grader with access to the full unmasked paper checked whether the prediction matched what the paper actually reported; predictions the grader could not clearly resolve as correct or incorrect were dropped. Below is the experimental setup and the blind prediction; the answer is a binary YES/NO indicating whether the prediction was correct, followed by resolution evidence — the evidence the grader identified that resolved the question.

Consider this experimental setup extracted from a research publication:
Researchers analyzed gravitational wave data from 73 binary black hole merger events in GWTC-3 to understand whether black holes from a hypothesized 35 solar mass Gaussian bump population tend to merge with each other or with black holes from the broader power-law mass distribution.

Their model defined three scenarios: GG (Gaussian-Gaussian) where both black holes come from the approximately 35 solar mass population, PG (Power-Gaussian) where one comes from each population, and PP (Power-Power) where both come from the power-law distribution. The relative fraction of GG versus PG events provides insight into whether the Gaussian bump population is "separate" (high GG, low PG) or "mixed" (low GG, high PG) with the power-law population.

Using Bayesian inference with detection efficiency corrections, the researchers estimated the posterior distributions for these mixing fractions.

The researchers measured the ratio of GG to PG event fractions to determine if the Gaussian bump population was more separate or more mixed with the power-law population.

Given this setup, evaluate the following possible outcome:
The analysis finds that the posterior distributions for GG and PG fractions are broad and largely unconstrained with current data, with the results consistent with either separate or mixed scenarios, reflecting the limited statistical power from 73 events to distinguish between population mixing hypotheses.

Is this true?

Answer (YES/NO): NO